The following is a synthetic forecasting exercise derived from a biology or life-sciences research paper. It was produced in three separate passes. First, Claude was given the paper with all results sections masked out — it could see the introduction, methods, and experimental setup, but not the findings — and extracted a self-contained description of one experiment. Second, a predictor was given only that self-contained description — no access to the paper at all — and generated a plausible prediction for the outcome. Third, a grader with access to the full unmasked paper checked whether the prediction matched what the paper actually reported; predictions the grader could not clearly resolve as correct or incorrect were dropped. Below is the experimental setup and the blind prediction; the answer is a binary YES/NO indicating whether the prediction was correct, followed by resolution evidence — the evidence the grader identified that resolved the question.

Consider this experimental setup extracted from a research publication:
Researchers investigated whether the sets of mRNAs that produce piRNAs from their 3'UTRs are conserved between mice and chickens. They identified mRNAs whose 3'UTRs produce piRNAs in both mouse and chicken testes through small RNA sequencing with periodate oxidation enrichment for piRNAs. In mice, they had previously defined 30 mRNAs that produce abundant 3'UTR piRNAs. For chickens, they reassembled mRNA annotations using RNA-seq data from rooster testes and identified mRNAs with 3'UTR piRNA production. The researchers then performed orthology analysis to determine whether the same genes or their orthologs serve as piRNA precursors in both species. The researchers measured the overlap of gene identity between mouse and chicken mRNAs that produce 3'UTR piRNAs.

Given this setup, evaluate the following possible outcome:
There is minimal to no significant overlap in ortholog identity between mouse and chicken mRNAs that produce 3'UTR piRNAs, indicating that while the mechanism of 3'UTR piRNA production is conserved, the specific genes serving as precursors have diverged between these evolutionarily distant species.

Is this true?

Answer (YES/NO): YES